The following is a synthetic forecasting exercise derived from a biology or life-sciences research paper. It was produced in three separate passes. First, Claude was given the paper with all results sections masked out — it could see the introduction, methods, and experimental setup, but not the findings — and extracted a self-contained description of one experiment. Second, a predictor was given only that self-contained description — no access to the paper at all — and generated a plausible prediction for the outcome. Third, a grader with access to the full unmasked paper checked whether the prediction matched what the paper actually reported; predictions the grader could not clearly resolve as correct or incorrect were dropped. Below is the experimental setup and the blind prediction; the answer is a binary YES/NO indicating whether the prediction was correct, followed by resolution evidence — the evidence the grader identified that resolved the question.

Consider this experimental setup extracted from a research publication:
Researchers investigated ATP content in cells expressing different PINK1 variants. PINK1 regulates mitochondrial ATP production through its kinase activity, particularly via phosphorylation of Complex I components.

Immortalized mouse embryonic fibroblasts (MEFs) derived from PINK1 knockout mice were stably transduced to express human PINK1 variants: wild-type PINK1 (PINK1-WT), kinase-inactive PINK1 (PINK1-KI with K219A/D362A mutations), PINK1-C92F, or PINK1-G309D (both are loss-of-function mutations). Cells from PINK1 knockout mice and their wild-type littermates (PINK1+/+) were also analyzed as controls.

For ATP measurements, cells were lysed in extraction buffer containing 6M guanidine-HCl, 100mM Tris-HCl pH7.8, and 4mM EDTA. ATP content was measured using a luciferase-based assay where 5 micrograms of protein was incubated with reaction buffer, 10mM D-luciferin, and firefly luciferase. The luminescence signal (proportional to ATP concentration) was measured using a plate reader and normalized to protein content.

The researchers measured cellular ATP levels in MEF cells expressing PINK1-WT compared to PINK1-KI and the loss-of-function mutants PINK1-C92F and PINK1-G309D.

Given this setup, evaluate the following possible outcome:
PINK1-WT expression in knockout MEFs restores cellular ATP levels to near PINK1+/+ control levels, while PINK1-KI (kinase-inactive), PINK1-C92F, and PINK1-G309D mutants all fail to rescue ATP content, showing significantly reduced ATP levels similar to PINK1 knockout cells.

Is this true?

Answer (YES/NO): NO